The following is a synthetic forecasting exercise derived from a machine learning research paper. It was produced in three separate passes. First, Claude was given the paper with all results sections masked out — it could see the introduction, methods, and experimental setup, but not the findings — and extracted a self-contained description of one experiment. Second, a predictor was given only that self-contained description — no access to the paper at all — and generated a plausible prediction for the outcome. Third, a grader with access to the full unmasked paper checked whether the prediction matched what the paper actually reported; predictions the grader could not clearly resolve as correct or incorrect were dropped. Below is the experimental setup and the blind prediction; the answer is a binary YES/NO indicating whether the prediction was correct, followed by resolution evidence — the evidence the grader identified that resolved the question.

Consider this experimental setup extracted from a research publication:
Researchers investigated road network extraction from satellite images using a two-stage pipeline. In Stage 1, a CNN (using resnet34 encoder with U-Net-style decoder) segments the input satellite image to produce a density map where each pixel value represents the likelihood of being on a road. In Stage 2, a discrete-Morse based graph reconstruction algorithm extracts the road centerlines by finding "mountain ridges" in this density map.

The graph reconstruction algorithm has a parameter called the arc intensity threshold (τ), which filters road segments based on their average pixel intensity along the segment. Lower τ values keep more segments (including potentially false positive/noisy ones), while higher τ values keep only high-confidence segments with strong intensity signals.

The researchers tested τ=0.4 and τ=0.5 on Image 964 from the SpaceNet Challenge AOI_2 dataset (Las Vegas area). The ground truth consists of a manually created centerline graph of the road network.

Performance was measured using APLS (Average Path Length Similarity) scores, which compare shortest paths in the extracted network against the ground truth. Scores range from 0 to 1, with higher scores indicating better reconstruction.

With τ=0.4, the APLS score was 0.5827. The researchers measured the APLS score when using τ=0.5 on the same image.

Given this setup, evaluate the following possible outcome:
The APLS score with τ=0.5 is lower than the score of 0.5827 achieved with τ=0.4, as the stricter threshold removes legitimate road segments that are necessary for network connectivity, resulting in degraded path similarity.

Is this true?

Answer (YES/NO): YES